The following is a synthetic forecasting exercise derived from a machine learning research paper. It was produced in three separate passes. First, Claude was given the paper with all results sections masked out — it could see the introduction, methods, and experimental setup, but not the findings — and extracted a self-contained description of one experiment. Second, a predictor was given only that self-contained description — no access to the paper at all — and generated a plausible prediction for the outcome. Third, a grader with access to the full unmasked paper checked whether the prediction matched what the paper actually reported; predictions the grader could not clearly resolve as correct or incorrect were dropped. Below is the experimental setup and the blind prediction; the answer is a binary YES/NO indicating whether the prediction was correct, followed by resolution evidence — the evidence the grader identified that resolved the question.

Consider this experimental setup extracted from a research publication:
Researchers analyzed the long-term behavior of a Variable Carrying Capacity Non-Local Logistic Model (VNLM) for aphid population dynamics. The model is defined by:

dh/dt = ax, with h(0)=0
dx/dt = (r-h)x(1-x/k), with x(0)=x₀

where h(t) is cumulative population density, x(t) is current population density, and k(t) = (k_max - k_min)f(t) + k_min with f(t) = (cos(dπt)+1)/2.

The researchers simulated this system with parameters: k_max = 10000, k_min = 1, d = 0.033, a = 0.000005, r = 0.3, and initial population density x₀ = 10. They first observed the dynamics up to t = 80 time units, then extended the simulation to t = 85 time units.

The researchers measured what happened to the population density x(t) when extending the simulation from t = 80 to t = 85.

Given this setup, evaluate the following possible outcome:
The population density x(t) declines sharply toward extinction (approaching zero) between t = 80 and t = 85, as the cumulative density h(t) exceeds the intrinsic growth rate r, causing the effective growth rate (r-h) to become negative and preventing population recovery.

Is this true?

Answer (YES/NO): NO